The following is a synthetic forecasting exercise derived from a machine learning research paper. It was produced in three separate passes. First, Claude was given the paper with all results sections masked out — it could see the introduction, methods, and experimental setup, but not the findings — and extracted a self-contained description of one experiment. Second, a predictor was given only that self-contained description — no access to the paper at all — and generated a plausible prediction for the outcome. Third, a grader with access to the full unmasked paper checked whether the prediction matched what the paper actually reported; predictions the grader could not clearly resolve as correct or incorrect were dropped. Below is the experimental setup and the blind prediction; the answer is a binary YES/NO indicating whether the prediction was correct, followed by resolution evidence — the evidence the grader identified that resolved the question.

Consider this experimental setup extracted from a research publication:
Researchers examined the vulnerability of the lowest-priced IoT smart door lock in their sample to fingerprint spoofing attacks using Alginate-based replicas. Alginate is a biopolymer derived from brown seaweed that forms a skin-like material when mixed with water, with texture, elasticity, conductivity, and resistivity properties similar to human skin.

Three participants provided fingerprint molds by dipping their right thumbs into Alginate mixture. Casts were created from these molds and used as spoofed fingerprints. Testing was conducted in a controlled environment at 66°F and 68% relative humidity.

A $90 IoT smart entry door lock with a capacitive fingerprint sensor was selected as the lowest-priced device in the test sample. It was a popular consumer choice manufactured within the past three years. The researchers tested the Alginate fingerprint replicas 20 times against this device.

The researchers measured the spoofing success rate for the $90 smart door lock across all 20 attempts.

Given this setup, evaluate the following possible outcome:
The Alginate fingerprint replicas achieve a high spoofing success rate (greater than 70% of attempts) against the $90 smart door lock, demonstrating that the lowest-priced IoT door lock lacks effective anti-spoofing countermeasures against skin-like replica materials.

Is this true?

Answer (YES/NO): NO